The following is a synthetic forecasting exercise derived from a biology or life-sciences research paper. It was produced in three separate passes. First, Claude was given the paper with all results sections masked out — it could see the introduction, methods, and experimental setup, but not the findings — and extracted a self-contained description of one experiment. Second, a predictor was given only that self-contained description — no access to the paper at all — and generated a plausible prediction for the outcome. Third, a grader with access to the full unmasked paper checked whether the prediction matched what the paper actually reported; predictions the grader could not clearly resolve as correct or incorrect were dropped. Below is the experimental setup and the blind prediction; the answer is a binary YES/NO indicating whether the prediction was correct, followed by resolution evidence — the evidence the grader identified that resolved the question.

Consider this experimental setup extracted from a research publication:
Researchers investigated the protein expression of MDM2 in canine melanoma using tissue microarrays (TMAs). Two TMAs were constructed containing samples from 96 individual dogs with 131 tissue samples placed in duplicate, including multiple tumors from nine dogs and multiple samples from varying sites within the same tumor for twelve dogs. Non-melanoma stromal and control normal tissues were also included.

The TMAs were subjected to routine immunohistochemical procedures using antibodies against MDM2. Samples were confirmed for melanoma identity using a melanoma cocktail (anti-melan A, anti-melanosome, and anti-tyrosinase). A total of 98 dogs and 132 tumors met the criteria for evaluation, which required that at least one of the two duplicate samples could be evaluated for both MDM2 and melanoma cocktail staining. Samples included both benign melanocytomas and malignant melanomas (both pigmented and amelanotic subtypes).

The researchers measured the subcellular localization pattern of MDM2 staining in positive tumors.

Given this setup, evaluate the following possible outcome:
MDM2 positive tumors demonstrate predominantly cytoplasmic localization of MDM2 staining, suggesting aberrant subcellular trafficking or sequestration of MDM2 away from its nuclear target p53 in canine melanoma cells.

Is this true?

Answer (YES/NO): YES